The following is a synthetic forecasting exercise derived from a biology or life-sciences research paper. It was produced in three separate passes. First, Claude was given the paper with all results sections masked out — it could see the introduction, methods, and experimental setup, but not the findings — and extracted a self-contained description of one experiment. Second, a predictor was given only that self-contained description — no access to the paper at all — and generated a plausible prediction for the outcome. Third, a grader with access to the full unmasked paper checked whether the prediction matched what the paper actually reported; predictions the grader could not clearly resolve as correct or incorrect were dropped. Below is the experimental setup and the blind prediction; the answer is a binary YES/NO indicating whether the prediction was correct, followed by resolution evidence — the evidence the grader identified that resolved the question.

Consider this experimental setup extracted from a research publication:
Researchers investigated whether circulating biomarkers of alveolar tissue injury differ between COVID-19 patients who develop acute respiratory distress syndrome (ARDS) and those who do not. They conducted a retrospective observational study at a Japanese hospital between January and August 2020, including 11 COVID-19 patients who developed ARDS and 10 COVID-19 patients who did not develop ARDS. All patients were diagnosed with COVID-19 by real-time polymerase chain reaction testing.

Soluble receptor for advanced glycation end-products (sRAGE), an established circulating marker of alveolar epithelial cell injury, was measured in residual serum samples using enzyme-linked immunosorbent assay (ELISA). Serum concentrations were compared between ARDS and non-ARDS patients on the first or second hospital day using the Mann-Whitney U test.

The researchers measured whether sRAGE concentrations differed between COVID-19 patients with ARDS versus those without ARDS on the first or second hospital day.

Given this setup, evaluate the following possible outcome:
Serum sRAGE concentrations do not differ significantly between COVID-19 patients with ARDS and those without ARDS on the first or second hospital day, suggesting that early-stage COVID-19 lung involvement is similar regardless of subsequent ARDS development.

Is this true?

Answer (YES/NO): NO